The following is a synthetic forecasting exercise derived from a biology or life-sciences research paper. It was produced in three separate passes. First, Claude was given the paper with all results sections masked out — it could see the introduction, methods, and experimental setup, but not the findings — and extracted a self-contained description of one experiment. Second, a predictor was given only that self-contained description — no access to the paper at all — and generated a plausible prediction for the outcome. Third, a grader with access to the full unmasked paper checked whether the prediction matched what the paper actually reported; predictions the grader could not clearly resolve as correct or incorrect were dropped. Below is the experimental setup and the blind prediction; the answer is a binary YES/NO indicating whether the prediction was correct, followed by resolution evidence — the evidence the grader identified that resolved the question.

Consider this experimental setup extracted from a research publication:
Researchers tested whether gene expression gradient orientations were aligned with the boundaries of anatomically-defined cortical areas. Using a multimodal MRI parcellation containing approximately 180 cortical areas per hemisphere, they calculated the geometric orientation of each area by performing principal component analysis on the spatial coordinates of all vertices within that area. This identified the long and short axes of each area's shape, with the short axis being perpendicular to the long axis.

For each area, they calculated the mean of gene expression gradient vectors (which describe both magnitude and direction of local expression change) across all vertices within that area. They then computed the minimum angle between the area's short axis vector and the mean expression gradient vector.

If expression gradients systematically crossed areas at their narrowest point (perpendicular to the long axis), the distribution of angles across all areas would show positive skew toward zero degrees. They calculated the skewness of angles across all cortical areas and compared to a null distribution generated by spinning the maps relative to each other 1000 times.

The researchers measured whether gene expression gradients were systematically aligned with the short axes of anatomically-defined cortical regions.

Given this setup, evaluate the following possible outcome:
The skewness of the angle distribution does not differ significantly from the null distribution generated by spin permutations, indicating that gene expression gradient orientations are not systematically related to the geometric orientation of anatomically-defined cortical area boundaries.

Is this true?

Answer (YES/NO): NO